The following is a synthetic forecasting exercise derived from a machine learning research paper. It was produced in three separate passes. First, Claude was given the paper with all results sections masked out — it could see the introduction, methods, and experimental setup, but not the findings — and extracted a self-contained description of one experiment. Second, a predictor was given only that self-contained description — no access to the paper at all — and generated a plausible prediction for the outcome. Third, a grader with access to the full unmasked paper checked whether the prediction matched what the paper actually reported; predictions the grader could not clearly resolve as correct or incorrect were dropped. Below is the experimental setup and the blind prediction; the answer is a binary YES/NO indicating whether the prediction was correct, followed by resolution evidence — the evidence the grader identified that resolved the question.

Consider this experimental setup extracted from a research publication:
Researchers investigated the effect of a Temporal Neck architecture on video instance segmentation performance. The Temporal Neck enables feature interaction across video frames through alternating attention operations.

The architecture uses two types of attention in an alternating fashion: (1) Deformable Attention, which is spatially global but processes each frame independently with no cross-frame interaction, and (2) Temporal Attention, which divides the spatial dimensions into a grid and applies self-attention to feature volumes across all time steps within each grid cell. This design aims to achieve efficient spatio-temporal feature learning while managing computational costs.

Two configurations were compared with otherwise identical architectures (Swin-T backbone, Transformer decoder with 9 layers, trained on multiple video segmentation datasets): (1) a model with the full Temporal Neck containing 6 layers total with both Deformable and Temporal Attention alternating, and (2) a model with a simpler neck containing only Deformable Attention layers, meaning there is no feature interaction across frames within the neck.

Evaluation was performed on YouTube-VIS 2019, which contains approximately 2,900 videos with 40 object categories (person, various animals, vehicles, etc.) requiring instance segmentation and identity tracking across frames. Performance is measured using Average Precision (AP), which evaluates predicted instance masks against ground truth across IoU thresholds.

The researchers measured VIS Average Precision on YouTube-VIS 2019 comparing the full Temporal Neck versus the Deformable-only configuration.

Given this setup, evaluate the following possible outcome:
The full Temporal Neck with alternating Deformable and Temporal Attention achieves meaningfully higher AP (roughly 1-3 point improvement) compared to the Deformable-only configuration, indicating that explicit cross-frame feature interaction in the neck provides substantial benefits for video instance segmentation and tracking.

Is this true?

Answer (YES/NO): NO